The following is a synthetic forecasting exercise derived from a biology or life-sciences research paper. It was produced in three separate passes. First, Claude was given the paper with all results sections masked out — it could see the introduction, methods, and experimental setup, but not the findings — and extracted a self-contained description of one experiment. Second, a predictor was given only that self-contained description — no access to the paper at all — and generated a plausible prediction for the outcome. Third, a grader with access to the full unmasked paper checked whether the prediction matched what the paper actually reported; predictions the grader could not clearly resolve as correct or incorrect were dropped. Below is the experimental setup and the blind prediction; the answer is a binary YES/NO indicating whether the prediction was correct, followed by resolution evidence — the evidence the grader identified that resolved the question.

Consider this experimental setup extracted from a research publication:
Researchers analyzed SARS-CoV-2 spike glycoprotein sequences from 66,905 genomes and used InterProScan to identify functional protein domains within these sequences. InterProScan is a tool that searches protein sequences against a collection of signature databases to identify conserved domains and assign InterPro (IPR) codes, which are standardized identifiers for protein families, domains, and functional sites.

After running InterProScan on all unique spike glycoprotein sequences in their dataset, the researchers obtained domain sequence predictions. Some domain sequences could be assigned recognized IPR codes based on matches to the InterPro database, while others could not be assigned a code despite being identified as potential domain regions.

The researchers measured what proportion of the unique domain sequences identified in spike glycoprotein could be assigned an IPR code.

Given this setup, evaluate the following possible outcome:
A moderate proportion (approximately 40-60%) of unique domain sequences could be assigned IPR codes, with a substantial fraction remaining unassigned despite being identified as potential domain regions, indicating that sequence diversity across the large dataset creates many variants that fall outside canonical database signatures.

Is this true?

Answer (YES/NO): NO